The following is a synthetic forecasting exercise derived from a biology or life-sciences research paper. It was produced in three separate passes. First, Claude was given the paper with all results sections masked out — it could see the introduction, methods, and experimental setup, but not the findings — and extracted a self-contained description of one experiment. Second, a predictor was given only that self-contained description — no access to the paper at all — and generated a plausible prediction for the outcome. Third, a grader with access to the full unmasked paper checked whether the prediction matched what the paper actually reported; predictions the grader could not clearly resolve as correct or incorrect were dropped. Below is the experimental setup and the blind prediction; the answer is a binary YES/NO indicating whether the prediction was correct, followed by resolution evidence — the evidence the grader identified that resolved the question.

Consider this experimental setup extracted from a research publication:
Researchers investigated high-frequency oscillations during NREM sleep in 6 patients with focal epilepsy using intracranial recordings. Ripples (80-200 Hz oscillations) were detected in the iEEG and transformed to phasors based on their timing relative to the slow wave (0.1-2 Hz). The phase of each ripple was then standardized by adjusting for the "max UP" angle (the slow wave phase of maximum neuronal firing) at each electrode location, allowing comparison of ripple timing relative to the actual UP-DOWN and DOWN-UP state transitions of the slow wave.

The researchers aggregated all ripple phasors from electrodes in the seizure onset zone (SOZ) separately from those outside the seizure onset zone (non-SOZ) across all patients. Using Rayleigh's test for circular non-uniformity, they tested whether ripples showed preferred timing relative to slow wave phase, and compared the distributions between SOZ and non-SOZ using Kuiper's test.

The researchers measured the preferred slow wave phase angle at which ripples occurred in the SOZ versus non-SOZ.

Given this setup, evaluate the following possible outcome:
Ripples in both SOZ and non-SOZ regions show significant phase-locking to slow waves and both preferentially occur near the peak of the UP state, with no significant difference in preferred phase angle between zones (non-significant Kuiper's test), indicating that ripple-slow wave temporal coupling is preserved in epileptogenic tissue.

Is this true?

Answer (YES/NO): NO